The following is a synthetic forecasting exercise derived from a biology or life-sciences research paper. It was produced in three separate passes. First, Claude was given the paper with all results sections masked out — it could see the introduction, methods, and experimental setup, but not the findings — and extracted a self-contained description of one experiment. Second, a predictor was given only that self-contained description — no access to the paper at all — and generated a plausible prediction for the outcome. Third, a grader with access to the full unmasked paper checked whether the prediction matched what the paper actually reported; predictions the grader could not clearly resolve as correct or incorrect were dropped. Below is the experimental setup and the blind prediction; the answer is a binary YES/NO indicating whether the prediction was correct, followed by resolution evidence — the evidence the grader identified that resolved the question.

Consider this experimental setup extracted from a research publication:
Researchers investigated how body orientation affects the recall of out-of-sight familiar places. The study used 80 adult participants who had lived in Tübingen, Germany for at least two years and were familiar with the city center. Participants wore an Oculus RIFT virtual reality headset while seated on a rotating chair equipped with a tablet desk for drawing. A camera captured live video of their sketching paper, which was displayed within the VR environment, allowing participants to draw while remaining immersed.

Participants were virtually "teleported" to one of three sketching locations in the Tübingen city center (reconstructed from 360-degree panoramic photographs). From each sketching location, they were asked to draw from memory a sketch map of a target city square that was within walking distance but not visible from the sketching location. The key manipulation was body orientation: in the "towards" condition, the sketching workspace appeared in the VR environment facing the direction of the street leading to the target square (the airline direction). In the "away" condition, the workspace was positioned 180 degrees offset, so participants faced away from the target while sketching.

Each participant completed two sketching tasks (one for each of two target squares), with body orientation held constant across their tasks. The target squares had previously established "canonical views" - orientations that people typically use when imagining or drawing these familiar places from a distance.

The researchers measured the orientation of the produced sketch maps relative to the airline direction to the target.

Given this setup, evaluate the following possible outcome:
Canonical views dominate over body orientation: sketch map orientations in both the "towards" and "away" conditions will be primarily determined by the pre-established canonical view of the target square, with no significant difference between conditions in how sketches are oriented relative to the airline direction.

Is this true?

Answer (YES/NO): NO